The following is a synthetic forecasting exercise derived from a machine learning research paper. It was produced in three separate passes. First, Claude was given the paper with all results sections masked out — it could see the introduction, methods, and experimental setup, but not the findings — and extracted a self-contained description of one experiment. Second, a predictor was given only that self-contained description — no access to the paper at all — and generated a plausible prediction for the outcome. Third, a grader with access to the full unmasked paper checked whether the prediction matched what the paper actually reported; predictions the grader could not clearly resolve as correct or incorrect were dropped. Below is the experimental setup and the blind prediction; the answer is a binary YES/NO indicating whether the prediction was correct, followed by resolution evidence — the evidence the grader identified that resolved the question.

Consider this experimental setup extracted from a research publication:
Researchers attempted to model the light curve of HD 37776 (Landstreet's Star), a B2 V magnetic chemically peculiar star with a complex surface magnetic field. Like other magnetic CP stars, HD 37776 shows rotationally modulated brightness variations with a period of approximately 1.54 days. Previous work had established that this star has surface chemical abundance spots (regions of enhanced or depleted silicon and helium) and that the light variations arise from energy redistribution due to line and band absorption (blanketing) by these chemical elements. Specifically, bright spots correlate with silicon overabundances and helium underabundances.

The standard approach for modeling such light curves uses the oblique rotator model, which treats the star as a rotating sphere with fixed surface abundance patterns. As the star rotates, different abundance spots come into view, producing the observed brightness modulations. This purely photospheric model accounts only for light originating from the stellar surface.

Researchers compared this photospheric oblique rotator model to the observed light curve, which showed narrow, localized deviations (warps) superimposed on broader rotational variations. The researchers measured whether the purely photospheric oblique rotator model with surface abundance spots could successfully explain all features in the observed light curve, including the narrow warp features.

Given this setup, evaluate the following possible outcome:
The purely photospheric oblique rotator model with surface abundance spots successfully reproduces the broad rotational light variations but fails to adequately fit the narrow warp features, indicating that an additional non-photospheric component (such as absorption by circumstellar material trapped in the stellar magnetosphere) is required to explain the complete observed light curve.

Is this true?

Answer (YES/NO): YES